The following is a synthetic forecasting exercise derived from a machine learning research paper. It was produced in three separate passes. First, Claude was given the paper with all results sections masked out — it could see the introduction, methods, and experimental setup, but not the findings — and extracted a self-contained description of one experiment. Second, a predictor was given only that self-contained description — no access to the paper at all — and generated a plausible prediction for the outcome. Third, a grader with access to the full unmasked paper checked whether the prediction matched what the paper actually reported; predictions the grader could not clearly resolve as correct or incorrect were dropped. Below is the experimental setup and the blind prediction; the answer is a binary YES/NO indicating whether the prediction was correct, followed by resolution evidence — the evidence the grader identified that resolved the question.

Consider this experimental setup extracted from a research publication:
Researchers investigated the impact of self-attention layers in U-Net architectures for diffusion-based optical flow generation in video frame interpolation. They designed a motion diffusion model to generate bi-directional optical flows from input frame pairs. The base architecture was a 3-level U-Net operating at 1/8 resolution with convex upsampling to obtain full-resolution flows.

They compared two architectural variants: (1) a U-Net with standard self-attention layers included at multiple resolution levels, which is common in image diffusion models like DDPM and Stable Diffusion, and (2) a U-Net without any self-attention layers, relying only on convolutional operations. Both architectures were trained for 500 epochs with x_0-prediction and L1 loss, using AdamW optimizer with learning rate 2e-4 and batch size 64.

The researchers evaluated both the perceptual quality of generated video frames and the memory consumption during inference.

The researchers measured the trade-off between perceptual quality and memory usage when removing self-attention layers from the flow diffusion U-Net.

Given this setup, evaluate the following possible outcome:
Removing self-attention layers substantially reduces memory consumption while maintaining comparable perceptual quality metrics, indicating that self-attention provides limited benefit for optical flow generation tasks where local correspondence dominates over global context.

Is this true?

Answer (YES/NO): YES